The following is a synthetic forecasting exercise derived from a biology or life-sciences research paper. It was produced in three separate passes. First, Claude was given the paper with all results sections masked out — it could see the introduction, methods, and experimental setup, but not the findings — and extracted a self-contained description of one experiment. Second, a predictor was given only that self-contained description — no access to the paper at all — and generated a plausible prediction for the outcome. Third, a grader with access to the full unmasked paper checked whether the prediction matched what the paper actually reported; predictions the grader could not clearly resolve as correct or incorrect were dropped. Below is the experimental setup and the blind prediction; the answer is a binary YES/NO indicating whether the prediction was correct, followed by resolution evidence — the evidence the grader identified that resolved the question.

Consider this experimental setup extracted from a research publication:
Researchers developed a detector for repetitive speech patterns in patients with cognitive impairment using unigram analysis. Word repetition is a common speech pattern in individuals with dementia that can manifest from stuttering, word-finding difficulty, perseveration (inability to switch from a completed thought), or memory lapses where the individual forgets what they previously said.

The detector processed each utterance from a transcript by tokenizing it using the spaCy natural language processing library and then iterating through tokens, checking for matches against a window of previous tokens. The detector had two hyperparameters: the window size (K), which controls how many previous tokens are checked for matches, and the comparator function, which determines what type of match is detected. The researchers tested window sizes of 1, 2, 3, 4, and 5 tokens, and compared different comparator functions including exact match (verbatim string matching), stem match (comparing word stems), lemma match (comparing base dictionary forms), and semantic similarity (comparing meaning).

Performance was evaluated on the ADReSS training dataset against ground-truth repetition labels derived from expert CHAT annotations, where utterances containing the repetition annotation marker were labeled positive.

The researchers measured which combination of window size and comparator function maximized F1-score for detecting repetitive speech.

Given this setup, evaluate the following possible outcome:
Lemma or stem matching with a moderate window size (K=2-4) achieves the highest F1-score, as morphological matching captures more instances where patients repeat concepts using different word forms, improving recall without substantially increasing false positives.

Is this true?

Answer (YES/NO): NO